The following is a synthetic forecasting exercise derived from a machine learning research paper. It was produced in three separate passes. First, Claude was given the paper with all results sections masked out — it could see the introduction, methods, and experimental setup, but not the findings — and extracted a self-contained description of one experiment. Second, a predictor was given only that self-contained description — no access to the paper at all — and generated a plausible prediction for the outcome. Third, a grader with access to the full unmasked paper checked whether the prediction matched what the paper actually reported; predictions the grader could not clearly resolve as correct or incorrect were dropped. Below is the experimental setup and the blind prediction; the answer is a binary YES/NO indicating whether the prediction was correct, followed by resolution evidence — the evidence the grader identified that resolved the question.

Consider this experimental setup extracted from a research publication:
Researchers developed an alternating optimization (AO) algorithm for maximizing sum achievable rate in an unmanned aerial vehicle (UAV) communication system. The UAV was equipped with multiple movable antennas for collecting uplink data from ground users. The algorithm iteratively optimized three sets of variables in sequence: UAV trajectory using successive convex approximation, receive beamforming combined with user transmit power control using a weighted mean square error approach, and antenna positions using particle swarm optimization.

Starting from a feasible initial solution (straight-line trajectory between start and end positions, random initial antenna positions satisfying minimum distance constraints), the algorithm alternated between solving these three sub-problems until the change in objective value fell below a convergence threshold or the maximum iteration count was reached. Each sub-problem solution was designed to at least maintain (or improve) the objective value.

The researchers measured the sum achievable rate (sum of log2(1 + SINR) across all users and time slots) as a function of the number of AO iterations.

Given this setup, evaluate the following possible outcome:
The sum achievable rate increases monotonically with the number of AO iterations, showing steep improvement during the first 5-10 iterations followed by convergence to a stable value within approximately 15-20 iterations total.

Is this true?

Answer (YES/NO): NO